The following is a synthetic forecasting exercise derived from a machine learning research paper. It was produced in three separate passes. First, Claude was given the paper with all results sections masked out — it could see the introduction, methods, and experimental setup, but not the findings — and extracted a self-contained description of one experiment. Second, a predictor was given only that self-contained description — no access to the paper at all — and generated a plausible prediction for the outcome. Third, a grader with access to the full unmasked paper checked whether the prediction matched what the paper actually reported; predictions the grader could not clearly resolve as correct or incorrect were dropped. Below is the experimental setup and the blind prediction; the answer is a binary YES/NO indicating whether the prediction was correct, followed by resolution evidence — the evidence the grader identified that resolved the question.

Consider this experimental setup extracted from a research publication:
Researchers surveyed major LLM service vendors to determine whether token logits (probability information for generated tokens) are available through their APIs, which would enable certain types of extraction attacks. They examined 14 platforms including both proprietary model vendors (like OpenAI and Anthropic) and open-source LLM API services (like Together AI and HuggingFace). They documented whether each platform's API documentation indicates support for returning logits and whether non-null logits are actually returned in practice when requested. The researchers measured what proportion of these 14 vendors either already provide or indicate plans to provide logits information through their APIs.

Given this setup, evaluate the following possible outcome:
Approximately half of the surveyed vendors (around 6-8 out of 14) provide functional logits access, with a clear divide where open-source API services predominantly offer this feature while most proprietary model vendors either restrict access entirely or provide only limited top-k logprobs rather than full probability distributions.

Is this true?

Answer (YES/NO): YES